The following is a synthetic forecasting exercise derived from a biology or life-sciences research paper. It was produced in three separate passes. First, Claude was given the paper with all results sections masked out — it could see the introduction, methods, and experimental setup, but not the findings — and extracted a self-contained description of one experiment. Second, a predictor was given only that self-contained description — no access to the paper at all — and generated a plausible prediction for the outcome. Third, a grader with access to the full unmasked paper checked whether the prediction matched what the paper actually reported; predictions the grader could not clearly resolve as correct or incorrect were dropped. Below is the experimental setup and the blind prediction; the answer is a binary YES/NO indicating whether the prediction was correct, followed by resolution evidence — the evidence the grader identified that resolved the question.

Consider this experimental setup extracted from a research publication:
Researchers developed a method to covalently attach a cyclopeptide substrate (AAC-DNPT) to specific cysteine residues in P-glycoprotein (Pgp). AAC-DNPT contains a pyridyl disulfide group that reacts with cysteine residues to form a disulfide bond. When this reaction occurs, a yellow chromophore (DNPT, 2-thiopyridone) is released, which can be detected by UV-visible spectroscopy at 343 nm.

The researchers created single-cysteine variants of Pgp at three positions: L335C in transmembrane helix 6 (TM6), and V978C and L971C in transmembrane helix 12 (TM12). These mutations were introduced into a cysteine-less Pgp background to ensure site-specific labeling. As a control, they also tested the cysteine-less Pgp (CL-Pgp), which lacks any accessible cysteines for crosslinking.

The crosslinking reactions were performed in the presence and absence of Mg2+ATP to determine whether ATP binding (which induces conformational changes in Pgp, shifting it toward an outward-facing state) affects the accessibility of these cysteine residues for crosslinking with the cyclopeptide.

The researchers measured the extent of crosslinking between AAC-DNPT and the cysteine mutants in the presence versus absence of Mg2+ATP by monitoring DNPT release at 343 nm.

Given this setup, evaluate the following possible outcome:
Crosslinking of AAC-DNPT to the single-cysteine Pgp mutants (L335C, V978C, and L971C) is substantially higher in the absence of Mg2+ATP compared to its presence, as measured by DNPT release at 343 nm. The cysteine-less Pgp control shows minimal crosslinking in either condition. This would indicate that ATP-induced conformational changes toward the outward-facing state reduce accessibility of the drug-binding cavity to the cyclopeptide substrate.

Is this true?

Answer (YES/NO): NO